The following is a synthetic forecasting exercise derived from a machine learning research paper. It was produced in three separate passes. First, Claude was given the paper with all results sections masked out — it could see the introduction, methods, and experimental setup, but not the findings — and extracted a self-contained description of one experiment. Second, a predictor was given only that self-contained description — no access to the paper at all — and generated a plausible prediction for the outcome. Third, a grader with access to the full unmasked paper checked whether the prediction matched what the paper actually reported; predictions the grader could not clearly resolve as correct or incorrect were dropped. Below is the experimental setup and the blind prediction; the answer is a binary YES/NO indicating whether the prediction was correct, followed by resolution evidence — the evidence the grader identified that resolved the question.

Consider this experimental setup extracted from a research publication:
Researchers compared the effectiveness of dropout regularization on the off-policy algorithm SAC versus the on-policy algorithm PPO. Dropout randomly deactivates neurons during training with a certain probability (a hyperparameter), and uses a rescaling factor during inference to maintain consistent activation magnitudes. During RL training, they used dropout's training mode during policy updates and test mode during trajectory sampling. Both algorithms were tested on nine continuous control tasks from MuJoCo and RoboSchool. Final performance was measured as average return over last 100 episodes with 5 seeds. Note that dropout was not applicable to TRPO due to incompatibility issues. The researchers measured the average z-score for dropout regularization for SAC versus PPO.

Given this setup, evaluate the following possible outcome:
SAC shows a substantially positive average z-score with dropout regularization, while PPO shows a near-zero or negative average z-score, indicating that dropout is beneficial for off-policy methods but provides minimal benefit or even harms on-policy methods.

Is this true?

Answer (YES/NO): YES